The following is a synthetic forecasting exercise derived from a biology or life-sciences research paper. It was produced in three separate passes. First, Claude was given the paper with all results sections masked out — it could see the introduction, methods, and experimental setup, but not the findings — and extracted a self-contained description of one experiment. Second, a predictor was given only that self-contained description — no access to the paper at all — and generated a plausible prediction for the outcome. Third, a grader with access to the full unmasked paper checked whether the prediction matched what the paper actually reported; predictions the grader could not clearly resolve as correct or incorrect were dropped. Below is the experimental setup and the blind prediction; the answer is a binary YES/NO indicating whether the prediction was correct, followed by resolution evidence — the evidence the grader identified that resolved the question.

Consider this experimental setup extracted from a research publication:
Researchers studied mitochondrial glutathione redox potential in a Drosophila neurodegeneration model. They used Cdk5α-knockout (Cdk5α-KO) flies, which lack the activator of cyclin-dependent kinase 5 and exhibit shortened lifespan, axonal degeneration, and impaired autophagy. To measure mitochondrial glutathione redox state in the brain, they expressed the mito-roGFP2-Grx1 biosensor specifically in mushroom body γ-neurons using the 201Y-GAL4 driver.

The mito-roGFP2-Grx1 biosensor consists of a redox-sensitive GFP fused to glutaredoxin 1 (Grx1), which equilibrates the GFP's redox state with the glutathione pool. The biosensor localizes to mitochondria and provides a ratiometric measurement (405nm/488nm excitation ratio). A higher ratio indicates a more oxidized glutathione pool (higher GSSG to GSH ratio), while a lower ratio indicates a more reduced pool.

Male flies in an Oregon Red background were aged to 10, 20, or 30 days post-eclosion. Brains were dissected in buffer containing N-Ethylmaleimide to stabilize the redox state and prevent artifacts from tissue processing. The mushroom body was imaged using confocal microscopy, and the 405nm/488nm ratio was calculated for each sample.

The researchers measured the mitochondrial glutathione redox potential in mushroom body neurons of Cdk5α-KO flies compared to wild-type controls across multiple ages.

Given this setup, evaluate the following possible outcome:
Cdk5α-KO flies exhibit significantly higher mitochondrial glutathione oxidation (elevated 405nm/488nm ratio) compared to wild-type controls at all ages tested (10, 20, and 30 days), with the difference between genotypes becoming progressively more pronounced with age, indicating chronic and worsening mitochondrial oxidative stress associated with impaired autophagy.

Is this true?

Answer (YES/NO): NO